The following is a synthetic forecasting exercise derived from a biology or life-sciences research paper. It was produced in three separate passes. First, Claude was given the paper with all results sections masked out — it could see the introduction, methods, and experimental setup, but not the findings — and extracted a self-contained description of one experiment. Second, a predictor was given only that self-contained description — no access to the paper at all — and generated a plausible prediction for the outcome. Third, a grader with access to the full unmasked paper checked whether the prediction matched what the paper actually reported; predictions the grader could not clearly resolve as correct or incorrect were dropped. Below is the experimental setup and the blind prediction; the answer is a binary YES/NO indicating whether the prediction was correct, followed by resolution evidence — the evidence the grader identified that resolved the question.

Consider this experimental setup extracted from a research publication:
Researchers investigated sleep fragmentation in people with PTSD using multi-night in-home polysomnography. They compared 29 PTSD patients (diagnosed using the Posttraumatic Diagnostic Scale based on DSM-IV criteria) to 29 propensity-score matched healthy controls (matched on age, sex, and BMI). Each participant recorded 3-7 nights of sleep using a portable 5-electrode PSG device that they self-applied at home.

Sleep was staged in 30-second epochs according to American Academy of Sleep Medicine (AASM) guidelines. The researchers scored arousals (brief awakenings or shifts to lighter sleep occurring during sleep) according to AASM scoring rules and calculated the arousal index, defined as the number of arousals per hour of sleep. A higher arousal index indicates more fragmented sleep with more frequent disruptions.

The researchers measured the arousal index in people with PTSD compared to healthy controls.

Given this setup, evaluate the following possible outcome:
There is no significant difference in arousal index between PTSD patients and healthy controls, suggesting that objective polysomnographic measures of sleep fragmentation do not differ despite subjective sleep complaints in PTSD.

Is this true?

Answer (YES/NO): NO